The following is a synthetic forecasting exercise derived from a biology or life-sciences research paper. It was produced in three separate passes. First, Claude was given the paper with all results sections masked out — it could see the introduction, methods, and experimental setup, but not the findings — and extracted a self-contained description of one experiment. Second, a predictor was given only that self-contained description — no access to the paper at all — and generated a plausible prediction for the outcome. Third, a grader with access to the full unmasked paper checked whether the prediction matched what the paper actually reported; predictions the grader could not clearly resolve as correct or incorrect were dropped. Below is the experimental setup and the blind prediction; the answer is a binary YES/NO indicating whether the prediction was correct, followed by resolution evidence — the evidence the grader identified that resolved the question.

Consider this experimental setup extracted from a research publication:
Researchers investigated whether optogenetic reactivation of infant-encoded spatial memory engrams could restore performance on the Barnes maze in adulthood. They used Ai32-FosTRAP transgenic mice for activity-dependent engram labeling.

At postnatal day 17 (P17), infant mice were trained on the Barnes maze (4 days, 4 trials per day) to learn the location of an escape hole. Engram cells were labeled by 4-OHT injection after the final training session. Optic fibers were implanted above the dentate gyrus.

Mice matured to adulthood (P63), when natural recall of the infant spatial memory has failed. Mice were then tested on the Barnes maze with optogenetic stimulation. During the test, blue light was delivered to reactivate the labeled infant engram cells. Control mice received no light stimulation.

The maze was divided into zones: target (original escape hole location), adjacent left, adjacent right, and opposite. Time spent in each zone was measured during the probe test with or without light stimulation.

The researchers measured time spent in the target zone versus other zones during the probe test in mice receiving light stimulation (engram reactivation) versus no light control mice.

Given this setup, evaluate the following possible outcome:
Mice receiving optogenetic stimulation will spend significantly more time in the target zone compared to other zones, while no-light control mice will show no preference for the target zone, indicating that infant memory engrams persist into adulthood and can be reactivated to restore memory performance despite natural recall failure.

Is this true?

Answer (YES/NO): YES